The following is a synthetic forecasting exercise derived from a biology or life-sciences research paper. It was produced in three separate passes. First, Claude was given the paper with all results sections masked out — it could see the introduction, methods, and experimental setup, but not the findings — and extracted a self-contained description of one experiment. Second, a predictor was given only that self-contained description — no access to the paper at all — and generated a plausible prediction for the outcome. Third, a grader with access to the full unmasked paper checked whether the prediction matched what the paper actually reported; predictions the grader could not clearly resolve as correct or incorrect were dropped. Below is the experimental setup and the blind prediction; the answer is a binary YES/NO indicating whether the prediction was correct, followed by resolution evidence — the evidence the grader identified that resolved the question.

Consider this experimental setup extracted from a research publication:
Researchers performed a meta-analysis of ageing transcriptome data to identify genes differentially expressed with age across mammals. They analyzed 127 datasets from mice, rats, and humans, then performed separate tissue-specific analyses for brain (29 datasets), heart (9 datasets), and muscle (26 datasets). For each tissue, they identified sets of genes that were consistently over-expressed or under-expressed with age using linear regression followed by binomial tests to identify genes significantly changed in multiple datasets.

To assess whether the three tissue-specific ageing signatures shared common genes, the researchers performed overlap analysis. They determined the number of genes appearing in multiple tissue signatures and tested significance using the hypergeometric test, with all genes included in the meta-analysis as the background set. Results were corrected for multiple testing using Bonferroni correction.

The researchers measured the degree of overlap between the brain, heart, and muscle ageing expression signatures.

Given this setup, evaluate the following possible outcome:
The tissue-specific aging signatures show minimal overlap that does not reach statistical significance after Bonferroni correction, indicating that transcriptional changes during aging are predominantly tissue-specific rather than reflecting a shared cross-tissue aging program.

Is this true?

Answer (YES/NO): NO